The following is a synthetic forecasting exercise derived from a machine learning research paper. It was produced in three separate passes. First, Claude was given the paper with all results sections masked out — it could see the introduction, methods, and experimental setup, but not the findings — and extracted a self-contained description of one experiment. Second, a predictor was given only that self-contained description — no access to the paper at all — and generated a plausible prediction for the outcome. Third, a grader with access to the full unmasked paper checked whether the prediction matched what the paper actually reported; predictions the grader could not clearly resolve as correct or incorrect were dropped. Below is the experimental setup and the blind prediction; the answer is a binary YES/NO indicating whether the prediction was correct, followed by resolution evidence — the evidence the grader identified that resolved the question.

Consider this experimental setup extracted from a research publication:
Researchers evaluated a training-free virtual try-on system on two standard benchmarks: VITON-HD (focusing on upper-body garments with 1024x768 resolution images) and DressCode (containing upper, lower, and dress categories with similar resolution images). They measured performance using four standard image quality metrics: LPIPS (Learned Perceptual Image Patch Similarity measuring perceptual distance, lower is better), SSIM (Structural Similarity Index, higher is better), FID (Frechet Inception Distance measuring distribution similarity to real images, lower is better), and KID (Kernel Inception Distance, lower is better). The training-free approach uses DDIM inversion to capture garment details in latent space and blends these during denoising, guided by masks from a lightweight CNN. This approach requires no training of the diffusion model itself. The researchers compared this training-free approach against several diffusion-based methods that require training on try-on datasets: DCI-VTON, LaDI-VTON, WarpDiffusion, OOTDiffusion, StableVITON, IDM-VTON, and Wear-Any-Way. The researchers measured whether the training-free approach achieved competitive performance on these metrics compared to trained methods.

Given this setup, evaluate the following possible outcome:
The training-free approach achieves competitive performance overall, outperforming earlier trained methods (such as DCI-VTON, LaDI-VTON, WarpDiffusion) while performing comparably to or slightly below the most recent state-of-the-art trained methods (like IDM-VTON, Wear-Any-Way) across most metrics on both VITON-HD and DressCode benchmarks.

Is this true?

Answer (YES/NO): NO